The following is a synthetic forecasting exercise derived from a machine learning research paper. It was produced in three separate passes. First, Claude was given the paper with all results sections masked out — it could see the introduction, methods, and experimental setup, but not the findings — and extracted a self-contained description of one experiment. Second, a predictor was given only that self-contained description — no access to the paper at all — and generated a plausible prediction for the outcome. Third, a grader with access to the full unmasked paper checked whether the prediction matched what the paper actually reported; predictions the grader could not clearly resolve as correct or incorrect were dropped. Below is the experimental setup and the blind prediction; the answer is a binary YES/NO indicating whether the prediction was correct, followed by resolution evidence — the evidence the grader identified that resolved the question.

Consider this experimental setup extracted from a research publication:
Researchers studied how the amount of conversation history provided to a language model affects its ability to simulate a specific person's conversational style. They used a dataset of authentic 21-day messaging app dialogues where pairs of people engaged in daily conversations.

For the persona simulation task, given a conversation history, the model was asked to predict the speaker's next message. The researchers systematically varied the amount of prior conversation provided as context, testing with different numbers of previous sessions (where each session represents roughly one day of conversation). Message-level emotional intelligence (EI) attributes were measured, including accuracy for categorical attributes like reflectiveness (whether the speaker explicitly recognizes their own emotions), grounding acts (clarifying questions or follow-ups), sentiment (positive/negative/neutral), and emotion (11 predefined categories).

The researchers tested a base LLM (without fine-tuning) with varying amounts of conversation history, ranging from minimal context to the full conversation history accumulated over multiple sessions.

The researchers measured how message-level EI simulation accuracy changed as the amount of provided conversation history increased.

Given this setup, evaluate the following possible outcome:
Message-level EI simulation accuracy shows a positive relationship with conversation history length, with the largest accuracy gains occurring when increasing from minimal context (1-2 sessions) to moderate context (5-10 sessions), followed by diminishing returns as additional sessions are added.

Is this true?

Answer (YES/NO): NO